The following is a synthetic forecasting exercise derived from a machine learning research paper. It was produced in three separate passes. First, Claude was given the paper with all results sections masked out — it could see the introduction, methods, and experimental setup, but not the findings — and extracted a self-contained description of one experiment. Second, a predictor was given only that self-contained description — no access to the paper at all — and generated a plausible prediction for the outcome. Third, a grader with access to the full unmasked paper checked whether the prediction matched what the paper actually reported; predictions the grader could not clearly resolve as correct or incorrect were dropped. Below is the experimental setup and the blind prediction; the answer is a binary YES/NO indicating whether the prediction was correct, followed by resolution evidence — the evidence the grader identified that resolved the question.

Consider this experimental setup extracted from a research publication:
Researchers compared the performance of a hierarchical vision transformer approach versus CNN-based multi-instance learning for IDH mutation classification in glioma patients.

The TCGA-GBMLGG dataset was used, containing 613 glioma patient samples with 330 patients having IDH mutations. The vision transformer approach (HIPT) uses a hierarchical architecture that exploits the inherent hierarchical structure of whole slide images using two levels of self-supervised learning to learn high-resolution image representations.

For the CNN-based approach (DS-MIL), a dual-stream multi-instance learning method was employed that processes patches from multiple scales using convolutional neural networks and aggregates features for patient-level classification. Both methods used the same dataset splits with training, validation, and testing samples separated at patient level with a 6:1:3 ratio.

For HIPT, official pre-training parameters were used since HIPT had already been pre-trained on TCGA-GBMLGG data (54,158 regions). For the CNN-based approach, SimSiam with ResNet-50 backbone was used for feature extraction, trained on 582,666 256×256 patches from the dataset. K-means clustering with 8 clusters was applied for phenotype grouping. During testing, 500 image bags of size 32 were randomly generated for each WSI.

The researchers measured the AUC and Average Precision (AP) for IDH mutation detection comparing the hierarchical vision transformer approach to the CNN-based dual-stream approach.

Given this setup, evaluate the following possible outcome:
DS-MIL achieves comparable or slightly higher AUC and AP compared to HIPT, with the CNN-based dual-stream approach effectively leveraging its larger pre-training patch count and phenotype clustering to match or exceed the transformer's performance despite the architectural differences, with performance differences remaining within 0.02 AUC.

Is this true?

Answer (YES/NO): NO